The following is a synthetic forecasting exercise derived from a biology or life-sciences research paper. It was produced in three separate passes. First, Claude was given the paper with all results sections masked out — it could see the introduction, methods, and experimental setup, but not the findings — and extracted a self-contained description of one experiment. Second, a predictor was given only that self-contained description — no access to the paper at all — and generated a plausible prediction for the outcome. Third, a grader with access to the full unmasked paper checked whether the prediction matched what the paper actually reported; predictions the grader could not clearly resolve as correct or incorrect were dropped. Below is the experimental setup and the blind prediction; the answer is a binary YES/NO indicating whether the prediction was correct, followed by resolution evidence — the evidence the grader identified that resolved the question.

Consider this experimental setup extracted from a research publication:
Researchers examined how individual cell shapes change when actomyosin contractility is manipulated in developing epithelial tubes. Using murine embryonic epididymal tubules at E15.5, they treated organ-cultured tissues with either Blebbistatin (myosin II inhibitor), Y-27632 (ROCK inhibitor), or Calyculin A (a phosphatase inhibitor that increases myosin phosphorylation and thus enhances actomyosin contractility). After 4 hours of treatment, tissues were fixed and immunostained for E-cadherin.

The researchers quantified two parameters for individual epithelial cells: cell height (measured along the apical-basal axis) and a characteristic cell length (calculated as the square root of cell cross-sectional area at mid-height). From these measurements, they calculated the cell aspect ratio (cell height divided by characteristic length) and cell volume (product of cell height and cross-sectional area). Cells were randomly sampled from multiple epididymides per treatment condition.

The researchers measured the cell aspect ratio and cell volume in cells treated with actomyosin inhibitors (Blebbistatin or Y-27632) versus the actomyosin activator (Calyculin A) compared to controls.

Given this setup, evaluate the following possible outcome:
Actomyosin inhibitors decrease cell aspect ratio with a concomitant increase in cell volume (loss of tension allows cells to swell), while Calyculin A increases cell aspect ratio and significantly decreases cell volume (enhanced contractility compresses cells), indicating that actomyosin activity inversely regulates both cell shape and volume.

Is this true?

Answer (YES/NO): NO